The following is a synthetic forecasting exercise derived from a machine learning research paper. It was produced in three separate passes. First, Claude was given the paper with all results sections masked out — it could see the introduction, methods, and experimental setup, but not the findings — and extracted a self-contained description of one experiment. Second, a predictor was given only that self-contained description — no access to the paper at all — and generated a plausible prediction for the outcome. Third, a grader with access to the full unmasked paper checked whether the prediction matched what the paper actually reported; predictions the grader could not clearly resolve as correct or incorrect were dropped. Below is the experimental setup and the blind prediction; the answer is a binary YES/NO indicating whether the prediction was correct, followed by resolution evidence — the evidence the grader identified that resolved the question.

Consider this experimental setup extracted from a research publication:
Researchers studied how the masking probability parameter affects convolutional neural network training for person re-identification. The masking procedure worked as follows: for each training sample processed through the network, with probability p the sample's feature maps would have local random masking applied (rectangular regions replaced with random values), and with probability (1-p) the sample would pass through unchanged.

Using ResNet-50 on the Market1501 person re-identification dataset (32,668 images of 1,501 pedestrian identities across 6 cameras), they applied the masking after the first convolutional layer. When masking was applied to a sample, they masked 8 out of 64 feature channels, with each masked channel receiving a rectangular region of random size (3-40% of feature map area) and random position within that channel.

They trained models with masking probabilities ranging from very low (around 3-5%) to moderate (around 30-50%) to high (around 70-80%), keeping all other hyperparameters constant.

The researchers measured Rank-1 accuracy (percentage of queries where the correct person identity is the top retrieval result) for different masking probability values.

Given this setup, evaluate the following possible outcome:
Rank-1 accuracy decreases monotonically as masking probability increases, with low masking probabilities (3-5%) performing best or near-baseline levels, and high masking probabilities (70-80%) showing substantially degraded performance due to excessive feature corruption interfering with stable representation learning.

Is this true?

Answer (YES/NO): NO